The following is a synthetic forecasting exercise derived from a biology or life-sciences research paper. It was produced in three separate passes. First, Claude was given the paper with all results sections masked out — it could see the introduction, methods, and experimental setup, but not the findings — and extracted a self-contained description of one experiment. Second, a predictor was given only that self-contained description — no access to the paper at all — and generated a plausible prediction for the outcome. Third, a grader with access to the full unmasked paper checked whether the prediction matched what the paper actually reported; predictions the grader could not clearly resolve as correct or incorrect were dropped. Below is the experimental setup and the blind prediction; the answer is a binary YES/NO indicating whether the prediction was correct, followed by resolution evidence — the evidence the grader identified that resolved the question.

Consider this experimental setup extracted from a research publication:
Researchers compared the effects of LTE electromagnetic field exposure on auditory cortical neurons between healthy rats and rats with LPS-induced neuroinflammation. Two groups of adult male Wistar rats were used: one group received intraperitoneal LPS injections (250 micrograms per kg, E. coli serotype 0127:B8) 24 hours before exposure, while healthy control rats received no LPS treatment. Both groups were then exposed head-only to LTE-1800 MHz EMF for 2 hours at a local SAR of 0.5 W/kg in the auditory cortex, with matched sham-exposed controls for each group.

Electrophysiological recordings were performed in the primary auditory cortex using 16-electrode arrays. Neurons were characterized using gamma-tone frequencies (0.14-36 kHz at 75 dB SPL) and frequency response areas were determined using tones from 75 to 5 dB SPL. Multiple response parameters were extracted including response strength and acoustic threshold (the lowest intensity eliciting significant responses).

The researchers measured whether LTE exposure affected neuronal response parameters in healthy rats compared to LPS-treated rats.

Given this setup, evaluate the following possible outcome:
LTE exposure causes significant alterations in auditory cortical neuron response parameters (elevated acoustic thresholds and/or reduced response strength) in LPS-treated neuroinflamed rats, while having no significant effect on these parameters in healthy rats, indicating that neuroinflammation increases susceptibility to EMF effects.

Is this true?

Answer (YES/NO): YES